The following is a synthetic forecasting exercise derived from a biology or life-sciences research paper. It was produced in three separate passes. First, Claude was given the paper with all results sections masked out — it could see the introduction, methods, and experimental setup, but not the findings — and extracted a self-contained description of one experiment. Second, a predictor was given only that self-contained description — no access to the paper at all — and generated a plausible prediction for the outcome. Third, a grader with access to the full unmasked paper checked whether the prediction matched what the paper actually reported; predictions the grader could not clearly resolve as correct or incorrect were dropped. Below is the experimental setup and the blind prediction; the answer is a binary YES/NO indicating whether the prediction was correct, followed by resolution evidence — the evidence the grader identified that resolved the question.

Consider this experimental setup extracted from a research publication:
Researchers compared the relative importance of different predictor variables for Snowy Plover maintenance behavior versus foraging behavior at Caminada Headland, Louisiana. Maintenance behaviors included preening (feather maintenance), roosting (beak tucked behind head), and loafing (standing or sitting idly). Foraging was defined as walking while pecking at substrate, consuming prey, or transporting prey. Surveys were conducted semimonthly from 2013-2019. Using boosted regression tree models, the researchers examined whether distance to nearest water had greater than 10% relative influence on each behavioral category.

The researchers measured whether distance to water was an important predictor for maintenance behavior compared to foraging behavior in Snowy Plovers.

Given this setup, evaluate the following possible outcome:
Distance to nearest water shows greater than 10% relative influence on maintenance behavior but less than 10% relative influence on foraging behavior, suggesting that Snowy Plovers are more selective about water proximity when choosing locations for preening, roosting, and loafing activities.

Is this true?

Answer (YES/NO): NO